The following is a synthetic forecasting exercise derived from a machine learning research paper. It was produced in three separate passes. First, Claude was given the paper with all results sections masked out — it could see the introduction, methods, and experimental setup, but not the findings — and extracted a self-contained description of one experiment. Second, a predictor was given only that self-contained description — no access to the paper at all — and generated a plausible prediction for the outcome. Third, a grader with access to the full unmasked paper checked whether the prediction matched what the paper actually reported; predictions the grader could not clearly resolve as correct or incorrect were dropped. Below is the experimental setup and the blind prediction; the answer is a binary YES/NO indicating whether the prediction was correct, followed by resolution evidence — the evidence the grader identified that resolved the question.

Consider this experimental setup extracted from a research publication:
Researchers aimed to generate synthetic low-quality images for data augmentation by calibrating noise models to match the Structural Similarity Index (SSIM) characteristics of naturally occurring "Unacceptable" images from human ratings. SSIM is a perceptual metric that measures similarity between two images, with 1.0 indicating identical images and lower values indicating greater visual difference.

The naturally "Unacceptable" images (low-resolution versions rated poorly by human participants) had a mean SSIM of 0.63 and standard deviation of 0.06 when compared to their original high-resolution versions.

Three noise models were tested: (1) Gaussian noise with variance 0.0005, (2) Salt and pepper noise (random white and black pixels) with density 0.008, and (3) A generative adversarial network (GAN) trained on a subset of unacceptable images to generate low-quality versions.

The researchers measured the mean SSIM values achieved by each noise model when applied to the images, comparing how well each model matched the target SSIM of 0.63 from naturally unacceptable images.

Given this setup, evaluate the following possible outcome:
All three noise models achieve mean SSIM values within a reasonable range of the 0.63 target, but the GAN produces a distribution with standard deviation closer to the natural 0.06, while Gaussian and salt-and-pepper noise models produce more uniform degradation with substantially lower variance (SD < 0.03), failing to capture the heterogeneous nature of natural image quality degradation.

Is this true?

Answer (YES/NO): NO